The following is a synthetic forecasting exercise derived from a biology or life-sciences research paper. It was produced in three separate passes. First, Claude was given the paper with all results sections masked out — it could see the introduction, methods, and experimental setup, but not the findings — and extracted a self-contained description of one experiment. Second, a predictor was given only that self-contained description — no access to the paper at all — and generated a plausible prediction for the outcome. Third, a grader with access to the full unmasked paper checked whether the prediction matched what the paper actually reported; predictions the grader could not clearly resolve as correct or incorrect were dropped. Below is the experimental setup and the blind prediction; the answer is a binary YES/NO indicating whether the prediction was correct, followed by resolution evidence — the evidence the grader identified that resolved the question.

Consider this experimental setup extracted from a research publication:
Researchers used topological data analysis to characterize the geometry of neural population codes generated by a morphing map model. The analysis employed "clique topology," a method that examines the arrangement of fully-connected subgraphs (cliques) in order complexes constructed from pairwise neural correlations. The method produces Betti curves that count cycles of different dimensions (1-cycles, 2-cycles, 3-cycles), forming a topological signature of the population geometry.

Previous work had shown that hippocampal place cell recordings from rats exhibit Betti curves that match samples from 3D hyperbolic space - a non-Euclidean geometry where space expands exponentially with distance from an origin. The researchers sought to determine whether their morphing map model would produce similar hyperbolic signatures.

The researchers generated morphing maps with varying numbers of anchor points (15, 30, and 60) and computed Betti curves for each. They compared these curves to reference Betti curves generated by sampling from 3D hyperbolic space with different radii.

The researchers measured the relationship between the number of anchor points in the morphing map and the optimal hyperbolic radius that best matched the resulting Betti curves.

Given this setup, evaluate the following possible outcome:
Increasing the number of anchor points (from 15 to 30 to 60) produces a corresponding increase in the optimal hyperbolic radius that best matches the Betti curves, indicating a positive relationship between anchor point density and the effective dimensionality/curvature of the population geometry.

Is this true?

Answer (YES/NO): YES